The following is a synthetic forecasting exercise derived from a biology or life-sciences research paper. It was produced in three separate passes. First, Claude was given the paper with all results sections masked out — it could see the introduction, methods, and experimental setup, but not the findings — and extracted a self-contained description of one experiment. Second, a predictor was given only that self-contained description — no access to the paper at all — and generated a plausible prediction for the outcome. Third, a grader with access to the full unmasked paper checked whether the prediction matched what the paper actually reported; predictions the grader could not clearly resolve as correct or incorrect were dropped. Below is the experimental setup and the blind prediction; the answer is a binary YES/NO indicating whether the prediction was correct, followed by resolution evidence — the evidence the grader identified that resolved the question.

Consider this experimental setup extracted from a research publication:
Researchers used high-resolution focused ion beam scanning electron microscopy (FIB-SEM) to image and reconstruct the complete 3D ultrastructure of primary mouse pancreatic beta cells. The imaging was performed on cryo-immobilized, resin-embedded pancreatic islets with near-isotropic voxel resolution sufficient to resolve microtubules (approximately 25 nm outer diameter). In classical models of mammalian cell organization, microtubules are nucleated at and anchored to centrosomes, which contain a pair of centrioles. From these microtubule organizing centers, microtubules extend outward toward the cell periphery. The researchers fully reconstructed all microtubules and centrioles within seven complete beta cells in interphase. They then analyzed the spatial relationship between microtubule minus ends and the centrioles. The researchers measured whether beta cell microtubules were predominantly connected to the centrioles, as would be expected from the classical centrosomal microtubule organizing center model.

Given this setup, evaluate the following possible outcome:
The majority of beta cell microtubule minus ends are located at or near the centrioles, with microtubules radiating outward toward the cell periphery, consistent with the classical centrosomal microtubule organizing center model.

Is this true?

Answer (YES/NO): NO